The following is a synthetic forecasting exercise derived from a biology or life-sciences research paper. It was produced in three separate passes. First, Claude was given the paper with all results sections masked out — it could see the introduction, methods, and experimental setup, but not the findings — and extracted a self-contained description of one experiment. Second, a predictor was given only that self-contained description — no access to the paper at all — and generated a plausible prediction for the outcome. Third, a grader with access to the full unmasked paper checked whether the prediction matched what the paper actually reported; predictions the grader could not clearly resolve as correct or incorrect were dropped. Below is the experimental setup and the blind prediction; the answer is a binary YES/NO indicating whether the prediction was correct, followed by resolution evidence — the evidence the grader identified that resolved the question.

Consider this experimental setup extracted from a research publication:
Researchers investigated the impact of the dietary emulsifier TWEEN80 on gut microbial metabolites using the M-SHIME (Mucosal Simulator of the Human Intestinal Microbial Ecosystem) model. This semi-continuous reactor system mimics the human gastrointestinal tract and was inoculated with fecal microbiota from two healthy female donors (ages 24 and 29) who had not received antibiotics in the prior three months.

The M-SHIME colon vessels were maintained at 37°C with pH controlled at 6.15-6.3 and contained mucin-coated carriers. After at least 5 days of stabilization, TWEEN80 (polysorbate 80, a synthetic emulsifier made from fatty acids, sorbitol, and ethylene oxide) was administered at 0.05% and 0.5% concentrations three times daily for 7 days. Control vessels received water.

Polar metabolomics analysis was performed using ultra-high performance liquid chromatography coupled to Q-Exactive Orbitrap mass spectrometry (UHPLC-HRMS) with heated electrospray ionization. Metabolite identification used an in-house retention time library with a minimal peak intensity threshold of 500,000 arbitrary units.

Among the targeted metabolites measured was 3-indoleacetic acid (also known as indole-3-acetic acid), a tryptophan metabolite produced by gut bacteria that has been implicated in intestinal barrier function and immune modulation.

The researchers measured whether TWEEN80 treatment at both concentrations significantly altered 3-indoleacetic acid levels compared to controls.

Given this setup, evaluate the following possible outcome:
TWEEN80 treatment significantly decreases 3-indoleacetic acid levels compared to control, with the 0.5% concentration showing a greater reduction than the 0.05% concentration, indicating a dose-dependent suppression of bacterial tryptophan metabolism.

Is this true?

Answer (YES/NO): NO